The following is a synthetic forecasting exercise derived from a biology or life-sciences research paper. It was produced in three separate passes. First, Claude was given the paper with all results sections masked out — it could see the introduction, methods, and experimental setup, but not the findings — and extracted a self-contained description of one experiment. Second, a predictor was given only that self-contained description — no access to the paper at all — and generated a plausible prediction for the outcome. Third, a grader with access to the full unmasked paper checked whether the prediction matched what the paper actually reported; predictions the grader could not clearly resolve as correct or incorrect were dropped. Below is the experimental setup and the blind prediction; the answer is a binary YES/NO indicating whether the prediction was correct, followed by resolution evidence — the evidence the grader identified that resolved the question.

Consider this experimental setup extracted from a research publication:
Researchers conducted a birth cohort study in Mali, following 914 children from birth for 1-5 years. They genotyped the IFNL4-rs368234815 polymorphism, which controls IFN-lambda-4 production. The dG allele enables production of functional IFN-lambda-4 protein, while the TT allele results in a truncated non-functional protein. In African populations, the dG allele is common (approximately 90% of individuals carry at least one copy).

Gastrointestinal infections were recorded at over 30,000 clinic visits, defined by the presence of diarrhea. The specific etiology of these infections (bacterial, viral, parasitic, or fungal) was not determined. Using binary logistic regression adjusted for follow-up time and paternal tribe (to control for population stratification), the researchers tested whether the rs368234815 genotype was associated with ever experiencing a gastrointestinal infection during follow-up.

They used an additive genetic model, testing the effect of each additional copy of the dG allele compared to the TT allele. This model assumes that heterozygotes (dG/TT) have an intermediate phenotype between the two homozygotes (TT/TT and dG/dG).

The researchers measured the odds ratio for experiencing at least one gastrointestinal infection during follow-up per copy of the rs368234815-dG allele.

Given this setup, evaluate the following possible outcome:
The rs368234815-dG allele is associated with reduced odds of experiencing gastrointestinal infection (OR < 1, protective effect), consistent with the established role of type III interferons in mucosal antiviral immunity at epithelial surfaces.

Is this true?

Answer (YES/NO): NO